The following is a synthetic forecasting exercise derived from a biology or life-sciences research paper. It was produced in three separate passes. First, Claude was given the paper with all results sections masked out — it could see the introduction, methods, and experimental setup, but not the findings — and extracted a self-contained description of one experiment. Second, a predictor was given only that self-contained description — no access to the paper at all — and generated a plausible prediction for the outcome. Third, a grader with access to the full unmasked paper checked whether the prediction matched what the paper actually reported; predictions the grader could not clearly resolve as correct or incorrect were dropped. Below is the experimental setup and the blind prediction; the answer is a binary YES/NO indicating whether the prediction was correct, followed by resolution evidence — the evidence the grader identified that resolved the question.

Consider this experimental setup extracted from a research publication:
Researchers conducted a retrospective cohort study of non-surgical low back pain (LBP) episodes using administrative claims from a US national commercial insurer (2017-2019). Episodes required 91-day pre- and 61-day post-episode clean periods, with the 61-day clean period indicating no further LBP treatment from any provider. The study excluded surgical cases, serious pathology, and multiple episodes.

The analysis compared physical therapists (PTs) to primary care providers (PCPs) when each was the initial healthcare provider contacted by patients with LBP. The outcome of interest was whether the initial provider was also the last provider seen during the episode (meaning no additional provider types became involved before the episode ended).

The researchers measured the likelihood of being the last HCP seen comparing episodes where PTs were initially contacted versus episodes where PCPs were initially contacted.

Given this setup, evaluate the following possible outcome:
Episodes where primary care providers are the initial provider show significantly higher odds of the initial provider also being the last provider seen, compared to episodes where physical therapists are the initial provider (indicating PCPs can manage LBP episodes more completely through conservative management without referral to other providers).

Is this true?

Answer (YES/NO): YES